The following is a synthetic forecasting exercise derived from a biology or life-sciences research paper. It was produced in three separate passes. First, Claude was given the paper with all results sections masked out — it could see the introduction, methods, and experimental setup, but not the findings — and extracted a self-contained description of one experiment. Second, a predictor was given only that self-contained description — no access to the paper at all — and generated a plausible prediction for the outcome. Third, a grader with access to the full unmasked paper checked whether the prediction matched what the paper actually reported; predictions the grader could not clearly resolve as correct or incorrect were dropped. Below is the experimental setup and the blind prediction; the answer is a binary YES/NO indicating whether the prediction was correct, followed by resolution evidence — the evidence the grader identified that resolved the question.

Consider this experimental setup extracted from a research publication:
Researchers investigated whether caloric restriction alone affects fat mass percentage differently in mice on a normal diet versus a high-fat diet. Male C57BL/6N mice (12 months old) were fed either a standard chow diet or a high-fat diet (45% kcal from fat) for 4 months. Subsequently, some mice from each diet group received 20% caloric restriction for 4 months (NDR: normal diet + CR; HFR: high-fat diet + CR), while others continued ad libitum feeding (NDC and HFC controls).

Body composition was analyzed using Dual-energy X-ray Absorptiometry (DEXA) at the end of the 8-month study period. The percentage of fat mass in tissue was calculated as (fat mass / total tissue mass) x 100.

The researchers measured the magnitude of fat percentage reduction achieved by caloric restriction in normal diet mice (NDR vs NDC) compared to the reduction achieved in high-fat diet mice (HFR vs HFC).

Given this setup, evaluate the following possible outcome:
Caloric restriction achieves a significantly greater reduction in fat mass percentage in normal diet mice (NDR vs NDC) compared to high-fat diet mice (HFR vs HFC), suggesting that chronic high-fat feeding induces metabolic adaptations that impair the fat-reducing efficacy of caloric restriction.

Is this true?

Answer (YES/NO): NO